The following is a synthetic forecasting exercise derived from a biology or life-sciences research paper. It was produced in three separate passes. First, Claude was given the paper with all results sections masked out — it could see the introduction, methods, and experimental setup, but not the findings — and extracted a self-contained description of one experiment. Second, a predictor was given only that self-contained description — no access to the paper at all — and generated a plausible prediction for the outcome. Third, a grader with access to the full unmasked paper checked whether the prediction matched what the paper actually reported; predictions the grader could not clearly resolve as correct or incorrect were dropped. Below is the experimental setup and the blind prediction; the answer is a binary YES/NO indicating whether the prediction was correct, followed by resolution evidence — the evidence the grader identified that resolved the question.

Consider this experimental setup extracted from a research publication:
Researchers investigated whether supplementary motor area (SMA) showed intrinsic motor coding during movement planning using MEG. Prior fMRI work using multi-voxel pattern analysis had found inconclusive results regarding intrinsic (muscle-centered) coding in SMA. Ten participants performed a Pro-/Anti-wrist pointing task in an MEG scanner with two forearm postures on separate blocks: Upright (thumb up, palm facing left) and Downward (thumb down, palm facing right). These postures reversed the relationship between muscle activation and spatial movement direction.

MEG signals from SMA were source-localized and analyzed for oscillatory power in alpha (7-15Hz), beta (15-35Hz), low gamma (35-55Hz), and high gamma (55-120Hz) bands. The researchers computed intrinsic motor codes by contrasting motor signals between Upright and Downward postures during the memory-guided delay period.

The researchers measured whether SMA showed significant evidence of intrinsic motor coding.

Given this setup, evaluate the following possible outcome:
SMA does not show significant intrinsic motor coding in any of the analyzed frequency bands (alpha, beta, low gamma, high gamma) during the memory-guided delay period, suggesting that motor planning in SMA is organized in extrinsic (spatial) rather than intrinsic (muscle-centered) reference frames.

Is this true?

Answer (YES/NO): NO